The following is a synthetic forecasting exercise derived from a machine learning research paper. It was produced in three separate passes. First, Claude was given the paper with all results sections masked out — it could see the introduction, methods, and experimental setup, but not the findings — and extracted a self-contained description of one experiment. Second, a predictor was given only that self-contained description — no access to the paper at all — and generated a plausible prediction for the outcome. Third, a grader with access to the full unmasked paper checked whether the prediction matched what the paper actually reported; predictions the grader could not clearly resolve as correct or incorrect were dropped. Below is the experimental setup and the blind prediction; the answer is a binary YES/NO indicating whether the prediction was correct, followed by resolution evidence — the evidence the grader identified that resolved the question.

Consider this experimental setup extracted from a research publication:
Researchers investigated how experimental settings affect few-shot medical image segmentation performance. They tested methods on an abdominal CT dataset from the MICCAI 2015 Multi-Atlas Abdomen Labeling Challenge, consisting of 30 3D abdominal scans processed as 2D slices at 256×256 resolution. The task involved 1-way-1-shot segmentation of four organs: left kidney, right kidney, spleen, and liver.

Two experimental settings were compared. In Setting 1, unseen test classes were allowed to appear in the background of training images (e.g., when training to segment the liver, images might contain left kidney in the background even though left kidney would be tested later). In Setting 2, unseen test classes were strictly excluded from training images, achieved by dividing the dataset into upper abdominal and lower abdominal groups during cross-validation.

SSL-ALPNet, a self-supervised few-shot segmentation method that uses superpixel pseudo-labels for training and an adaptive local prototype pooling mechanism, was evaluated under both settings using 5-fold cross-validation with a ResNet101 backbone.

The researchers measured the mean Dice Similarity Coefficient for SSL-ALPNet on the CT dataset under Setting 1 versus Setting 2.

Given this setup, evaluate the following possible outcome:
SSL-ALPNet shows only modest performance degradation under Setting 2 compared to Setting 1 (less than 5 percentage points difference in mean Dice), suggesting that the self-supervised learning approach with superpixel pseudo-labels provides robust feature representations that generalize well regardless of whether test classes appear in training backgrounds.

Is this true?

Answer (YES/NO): NO